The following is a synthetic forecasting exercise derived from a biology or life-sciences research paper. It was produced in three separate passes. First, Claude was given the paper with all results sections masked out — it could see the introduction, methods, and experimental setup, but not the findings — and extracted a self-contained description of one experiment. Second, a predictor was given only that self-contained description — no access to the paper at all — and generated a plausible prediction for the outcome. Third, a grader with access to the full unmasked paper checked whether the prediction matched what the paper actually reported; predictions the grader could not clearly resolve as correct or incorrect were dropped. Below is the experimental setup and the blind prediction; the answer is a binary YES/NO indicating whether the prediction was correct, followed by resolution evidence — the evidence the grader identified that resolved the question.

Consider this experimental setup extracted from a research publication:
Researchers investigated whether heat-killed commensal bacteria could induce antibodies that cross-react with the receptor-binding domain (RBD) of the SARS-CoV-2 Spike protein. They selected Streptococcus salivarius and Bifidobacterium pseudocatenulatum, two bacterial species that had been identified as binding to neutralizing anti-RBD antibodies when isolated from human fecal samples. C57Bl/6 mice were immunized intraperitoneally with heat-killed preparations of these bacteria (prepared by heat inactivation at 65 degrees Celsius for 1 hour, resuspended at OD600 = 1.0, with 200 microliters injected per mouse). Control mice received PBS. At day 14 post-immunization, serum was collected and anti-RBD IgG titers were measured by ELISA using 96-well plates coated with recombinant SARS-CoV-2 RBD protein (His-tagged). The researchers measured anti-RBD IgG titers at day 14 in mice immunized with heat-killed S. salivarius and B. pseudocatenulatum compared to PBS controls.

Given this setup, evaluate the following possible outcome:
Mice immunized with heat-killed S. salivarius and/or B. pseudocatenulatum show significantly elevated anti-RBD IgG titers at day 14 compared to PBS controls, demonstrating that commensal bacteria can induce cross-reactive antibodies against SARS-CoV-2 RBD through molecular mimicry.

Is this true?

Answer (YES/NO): YES